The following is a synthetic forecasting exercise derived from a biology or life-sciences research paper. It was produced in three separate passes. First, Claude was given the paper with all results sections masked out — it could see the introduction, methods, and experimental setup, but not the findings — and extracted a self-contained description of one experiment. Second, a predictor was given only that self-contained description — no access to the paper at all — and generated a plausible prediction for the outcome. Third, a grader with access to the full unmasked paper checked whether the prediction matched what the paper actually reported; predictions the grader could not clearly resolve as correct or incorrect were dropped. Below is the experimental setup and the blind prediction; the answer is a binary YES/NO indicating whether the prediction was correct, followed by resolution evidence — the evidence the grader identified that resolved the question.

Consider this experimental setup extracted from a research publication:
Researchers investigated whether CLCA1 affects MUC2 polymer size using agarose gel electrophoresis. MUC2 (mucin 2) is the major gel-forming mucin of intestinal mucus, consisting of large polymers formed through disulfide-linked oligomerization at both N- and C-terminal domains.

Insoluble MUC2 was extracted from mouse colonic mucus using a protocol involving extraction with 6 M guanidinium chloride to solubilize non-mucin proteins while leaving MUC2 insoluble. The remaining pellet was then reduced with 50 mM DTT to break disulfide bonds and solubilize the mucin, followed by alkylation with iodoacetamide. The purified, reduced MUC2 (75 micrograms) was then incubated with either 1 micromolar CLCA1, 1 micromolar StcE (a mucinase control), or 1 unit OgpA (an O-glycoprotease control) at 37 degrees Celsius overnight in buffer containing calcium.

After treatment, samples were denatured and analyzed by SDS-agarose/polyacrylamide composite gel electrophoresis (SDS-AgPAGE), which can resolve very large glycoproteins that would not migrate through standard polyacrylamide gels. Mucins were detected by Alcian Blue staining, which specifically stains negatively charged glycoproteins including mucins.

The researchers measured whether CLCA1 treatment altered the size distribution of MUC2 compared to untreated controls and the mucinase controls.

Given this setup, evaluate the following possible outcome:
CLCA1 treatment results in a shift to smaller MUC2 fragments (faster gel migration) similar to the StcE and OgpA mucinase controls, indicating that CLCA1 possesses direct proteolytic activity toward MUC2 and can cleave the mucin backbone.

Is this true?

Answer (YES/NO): NO